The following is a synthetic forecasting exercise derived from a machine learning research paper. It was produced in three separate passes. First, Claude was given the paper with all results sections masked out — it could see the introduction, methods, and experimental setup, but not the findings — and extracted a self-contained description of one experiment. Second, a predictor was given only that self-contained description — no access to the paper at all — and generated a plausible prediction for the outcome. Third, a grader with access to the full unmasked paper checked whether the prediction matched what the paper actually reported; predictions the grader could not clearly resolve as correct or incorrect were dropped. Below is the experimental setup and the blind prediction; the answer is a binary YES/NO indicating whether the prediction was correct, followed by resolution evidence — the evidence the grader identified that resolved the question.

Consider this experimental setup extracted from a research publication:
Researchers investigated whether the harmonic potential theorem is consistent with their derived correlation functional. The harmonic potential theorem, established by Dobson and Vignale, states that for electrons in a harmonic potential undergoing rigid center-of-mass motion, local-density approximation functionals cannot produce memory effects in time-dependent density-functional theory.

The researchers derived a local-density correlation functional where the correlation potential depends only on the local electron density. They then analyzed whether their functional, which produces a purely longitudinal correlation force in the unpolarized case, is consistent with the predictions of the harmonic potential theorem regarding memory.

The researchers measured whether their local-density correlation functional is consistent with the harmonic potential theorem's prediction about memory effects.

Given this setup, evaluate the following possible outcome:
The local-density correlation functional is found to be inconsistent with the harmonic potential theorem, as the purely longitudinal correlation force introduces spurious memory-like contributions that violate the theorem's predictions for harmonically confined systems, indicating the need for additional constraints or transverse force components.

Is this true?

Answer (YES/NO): NO